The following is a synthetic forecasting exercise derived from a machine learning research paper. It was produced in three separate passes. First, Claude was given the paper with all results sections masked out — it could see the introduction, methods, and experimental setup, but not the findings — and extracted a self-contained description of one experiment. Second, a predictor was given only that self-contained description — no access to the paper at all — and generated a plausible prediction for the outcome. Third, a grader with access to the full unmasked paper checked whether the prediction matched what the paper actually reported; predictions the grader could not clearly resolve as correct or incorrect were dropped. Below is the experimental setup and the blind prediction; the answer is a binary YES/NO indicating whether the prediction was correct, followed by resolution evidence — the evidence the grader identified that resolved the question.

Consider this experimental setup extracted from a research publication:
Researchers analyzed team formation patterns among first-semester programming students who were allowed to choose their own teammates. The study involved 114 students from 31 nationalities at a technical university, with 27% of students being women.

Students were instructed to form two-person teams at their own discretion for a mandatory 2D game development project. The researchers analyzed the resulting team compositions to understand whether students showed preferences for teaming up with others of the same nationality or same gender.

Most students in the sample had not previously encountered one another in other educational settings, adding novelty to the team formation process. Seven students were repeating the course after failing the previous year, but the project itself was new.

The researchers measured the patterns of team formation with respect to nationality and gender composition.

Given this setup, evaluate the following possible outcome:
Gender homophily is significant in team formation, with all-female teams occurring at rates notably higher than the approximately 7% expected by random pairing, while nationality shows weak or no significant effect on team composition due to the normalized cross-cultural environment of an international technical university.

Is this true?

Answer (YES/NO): NO